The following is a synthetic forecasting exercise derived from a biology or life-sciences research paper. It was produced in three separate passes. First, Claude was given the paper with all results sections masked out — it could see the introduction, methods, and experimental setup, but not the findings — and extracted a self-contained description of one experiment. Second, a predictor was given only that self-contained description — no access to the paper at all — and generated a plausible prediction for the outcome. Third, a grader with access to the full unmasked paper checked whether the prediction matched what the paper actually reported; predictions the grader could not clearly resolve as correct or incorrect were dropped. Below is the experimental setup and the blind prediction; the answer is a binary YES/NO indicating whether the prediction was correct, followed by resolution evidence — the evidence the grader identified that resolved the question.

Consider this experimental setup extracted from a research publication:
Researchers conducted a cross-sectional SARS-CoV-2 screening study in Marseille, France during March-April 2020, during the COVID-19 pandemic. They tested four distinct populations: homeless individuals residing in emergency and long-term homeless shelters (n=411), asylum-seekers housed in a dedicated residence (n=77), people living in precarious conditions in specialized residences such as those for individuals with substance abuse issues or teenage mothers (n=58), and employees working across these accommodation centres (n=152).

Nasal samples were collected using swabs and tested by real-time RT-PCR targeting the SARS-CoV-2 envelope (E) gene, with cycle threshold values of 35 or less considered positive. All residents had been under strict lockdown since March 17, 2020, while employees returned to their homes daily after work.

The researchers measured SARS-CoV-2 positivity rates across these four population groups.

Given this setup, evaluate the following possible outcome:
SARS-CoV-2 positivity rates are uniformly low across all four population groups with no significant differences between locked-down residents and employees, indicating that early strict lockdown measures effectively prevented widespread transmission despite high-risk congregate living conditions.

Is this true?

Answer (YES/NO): NO